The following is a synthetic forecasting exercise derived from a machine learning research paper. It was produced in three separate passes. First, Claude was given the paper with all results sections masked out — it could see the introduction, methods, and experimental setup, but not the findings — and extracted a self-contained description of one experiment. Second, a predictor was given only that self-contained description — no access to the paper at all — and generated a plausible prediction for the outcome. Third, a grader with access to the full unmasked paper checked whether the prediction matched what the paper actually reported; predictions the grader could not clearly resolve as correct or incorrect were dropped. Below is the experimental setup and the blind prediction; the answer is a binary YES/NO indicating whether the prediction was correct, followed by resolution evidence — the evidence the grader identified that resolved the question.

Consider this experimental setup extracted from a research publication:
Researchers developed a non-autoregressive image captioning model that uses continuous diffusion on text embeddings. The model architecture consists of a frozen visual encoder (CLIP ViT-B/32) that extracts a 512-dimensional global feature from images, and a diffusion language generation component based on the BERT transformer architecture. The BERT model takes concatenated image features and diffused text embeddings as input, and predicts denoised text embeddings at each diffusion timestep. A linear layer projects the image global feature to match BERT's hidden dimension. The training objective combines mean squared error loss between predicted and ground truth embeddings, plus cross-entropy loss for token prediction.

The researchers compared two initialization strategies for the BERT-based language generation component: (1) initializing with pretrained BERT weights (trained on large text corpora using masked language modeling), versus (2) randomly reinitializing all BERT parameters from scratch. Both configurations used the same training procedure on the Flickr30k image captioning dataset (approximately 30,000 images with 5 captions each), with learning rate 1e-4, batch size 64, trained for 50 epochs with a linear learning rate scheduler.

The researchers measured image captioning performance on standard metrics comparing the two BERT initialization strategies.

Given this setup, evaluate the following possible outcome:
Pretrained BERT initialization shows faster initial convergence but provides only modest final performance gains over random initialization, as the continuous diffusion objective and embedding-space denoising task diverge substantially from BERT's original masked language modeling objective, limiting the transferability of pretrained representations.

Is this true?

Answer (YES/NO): NO